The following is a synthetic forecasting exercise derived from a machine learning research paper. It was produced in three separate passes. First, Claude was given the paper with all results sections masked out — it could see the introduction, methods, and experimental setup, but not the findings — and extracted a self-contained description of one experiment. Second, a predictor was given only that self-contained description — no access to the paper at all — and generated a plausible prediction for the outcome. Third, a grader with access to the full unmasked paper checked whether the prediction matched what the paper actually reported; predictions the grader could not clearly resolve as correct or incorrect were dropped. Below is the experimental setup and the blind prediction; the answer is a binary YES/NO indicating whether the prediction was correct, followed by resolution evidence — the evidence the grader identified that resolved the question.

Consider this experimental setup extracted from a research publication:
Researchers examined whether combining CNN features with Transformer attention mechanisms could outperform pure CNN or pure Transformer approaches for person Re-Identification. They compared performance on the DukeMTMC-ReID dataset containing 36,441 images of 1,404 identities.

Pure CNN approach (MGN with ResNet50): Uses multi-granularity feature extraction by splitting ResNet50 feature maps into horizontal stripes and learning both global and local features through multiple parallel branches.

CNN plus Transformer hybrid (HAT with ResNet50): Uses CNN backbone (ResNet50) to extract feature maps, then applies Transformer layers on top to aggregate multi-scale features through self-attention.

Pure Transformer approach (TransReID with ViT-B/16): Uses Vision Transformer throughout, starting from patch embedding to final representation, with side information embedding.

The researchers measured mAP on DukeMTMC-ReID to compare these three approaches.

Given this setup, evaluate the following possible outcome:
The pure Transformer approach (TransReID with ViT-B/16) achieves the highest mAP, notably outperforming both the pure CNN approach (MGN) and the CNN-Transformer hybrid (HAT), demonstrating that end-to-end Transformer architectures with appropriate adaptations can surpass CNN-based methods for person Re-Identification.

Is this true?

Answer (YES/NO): YES